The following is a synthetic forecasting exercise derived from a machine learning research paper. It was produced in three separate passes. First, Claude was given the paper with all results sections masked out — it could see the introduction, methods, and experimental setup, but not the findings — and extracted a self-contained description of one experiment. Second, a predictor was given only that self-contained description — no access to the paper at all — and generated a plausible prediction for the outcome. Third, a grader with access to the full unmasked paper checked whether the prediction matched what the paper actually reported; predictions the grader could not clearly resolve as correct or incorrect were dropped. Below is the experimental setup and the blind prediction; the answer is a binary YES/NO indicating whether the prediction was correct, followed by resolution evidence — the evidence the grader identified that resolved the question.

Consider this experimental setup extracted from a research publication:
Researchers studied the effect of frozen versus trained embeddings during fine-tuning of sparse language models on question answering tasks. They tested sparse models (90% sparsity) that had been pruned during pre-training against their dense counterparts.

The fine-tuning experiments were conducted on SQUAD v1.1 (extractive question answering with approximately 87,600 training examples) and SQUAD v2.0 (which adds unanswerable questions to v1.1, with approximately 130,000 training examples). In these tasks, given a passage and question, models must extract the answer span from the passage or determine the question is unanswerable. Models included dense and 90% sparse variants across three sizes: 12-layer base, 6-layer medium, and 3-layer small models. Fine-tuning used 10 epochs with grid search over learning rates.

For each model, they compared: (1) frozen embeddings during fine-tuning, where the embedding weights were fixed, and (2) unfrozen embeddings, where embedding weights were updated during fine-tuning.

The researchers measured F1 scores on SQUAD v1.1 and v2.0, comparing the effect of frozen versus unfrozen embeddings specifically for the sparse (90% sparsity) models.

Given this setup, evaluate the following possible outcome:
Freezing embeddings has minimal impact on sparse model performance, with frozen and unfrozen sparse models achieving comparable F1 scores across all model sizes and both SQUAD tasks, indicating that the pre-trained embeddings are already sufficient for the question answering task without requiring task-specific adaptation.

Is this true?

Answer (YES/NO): NO